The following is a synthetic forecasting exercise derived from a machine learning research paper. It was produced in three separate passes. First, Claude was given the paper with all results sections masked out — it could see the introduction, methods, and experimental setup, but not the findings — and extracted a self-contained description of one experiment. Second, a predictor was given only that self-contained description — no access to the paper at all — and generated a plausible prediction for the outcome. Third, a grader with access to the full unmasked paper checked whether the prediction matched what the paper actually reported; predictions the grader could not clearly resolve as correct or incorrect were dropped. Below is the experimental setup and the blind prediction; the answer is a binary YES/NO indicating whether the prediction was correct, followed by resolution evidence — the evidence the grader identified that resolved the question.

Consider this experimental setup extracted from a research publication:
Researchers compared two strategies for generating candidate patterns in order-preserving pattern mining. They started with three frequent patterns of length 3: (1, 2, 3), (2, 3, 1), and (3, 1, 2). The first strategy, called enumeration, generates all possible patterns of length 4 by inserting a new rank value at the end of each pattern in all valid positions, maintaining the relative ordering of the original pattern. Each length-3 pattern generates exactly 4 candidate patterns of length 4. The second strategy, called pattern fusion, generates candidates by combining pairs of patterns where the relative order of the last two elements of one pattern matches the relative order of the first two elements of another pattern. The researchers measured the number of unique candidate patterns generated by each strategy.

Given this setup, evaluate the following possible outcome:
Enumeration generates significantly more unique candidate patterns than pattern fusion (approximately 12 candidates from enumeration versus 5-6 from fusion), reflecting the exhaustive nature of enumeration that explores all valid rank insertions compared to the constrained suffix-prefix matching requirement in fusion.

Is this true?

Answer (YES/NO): NO